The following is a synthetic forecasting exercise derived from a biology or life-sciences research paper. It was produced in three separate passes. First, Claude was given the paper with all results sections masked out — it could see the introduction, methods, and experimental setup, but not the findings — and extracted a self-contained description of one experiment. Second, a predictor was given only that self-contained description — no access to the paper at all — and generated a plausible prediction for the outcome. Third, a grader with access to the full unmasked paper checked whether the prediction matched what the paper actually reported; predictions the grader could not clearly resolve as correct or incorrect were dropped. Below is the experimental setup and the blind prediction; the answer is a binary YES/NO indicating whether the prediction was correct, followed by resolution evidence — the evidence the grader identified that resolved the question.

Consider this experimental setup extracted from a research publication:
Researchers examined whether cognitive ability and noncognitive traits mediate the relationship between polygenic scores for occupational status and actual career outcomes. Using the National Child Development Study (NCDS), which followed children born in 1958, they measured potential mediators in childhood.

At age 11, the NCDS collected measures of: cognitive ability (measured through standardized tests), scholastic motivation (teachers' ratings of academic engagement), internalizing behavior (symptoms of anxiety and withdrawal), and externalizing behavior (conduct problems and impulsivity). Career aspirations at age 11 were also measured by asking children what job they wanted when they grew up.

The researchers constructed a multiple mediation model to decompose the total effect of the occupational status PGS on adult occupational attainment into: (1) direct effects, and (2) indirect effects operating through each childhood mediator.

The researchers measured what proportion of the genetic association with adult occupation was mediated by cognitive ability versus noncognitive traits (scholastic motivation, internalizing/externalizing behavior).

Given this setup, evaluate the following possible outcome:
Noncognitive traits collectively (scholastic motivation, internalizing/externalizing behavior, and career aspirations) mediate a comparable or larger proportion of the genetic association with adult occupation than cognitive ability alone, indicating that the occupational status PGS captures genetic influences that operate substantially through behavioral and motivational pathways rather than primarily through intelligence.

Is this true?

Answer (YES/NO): NO